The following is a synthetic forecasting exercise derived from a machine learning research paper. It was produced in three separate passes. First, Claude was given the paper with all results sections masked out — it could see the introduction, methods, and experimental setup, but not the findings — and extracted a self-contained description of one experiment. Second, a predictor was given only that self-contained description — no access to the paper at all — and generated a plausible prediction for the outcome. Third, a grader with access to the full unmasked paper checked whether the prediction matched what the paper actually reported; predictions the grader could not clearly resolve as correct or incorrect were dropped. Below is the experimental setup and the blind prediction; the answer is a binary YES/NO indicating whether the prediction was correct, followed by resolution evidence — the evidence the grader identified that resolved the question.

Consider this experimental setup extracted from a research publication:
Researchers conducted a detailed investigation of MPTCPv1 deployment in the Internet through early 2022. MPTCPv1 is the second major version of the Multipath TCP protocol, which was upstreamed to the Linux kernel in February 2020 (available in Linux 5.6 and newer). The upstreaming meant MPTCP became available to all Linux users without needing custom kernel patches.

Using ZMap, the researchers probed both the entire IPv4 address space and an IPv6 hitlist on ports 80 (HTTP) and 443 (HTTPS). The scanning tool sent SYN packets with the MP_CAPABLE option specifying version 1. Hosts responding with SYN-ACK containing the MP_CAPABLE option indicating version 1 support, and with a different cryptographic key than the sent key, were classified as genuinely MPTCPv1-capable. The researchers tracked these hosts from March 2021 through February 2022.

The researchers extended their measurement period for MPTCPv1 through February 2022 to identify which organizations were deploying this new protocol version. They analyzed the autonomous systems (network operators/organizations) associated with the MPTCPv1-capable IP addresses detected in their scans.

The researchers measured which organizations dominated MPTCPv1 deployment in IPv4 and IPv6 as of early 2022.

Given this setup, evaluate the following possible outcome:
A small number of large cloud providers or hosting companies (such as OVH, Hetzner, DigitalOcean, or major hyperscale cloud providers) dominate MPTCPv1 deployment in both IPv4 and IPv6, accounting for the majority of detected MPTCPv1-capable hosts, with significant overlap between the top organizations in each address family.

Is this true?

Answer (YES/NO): NO